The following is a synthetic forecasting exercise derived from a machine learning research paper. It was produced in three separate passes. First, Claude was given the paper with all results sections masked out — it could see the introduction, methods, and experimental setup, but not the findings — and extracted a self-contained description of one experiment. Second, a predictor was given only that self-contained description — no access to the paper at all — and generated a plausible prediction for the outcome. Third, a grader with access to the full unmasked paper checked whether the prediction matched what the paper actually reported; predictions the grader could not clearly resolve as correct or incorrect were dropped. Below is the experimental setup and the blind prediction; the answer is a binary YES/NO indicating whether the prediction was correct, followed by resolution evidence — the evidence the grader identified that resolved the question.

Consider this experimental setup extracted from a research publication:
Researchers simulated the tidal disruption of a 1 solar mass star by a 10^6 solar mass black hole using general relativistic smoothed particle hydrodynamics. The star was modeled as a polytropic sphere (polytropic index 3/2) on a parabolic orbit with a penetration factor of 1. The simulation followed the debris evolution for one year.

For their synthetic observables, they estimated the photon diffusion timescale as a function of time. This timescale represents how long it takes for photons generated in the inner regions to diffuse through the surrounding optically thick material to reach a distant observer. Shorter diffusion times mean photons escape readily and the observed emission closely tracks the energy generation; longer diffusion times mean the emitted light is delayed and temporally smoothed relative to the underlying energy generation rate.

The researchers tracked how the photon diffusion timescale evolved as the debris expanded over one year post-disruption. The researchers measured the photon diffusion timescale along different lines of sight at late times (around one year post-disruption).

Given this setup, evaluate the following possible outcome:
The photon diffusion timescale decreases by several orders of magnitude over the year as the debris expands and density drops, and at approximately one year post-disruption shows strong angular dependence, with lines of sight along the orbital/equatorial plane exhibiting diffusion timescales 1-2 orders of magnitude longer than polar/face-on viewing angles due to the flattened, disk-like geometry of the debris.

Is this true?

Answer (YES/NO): NO